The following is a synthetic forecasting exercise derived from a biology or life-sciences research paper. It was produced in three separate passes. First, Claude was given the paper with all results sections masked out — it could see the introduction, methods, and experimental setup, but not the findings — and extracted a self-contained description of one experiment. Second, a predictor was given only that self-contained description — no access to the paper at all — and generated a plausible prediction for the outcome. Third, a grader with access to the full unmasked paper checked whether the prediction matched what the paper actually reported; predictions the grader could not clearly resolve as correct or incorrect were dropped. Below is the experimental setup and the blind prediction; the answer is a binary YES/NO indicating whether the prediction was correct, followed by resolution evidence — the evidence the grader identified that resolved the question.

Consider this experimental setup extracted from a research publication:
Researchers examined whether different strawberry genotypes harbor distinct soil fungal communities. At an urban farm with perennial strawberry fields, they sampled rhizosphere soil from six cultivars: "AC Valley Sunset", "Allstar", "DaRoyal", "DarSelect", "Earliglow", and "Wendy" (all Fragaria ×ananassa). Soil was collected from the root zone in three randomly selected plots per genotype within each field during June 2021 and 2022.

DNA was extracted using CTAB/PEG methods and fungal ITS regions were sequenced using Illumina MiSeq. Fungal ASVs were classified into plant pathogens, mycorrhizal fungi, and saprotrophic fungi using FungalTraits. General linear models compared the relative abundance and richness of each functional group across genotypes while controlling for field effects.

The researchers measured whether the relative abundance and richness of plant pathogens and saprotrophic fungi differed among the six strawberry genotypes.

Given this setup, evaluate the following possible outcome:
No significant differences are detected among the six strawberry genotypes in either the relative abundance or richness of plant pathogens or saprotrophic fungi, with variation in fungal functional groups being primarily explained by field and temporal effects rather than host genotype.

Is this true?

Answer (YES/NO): YES